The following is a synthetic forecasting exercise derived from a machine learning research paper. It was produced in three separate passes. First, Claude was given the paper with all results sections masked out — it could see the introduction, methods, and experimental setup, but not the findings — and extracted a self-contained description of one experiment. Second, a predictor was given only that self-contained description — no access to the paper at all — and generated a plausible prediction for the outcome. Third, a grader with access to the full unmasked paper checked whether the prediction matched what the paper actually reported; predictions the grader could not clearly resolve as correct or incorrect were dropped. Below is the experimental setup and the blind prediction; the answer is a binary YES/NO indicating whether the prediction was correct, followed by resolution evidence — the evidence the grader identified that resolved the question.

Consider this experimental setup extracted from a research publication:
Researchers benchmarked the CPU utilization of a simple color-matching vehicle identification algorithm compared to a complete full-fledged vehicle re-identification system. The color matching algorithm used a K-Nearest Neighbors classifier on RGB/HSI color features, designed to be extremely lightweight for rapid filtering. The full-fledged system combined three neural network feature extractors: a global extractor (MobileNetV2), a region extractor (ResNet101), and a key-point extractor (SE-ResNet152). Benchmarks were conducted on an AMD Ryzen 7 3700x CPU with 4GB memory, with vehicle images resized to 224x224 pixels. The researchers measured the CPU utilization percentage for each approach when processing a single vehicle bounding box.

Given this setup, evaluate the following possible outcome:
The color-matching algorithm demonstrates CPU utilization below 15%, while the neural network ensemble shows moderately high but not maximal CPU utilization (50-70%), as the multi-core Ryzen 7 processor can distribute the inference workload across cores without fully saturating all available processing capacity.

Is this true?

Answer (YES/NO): NO